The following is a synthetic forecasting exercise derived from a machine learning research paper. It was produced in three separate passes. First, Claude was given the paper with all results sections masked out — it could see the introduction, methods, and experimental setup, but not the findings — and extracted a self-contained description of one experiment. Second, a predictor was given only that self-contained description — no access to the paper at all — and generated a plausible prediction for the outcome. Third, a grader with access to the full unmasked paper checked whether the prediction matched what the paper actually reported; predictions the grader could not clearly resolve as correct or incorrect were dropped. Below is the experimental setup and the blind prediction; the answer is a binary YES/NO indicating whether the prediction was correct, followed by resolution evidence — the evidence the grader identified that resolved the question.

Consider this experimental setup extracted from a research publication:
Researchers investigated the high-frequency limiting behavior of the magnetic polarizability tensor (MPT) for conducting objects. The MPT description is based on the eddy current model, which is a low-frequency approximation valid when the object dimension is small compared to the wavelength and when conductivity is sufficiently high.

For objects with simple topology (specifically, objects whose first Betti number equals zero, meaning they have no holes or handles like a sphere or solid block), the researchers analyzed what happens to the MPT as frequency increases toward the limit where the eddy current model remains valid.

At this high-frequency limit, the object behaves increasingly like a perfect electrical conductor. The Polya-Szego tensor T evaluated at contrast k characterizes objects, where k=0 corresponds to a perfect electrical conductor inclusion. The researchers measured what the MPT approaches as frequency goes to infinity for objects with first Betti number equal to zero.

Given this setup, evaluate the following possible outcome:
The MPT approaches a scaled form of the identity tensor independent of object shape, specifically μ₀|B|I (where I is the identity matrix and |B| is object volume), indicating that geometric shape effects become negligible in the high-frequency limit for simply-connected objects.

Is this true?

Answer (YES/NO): NO